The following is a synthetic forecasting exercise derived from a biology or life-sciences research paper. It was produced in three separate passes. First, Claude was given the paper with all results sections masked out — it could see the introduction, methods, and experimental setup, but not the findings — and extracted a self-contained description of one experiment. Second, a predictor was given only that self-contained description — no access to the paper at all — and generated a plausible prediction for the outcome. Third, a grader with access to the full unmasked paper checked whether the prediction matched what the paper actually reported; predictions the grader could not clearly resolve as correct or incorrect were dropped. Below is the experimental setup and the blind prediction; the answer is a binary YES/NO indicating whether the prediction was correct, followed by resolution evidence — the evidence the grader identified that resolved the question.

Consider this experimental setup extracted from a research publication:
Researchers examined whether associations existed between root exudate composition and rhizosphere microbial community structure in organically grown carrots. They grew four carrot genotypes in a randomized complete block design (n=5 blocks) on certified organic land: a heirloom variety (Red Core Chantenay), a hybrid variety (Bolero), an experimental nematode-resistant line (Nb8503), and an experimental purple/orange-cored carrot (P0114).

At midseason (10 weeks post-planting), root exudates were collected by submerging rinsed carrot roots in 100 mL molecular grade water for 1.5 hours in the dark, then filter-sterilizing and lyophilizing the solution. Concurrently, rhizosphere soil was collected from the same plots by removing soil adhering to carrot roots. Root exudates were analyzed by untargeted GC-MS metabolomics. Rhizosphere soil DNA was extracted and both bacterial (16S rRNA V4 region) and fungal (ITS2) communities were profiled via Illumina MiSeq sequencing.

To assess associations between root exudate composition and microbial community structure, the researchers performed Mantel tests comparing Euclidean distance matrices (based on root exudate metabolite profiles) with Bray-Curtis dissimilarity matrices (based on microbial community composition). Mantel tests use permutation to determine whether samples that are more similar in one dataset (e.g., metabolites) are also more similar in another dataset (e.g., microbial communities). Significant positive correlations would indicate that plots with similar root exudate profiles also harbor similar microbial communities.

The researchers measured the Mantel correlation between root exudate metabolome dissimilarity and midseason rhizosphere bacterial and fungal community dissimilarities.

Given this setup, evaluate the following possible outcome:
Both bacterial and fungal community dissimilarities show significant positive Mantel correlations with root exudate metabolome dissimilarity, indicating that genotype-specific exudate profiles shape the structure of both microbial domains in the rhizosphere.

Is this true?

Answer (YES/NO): NO